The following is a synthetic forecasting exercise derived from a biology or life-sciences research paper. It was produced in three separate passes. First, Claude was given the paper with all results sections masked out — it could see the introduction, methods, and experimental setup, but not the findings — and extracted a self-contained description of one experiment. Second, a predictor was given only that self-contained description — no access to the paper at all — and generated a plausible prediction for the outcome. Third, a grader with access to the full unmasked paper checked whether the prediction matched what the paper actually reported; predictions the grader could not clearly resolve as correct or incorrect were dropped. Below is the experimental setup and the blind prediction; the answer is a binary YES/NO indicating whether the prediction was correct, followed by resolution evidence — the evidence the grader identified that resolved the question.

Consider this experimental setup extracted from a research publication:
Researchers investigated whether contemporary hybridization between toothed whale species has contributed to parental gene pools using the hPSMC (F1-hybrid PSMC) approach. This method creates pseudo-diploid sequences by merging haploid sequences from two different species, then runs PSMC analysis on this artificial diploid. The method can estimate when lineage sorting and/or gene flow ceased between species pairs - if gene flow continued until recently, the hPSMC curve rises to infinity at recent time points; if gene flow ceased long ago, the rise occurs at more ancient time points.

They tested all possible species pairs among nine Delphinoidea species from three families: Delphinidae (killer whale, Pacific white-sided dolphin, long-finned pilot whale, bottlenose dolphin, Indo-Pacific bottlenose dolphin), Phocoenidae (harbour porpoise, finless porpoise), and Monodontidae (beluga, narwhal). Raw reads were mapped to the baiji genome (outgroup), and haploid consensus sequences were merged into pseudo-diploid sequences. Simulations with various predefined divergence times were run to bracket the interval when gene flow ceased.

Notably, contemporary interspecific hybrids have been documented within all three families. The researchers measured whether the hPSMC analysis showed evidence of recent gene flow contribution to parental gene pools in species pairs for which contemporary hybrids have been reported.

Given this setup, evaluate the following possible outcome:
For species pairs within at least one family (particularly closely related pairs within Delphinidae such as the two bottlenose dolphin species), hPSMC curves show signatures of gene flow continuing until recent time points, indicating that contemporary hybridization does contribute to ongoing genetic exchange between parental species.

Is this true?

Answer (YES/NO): NO